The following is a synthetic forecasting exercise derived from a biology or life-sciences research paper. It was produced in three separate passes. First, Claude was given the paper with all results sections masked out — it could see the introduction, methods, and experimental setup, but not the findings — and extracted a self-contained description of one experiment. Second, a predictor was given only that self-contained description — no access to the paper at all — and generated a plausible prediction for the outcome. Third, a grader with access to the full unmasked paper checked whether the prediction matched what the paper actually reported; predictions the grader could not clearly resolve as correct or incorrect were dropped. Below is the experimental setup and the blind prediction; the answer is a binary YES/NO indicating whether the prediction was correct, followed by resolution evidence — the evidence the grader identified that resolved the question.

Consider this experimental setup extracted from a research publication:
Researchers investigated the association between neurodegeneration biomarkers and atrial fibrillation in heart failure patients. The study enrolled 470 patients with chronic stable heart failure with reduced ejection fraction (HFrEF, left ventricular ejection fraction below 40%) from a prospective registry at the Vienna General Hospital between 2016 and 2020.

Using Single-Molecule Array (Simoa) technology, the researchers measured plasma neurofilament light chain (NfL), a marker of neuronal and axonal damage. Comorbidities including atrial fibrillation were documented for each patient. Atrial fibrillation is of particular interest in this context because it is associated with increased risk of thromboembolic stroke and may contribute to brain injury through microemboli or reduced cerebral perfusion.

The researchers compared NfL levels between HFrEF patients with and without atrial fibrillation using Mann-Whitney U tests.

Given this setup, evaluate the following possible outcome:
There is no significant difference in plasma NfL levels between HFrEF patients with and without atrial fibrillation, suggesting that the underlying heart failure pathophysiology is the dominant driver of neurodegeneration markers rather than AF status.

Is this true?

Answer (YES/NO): NO